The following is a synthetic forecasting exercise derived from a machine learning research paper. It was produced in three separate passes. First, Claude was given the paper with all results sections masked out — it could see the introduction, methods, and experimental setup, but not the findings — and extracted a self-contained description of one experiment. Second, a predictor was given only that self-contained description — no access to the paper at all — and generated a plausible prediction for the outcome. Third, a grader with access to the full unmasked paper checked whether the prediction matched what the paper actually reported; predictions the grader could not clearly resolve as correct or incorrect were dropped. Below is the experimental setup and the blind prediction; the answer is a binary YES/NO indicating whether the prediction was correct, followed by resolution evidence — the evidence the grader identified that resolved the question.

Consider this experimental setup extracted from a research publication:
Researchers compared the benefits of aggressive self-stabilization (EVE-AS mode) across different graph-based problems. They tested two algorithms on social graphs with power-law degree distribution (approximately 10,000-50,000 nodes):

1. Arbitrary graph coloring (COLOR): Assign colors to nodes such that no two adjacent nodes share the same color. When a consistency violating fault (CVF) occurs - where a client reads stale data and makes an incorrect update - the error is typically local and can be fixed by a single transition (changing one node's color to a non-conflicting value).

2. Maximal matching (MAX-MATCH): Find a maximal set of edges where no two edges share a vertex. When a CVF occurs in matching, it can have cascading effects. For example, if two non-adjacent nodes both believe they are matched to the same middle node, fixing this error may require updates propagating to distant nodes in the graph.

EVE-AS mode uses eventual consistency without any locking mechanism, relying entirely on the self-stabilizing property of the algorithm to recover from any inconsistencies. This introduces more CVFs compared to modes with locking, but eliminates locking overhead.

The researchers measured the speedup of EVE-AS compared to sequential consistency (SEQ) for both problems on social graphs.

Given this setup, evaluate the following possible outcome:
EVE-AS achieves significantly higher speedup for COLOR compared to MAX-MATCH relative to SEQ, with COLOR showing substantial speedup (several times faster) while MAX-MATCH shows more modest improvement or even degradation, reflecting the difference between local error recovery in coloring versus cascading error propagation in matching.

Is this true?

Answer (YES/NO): NO